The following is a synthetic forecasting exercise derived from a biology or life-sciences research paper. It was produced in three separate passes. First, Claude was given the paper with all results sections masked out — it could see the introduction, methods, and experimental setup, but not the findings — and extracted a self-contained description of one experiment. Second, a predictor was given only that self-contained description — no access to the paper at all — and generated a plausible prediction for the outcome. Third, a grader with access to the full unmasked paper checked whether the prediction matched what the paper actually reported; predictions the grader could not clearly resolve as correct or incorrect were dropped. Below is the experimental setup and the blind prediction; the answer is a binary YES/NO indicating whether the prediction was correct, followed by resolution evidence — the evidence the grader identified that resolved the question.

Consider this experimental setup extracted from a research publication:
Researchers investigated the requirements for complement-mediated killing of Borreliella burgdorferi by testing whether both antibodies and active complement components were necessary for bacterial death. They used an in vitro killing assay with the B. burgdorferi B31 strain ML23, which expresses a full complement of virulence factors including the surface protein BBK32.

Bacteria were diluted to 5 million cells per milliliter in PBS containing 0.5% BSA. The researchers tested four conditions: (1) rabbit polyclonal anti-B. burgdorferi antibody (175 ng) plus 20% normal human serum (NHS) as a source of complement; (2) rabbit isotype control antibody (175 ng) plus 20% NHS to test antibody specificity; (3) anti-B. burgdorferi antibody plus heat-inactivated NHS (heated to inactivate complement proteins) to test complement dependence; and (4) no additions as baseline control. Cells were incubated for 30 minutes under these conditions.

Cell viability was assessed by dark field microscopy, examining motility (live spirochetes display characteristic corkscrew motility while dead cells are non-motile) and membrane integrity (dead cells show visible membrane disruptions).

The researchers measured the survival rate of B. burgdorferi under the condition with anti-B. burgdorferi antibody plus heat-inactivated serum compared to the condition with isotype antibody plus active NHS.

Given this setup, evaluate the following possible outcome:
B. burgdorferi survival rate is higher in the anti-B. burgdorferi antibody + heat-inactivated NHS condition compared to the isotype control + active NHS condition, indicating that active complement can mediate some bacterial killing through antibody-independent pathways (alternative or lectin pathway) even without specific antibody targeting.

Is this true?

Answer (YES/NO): NO